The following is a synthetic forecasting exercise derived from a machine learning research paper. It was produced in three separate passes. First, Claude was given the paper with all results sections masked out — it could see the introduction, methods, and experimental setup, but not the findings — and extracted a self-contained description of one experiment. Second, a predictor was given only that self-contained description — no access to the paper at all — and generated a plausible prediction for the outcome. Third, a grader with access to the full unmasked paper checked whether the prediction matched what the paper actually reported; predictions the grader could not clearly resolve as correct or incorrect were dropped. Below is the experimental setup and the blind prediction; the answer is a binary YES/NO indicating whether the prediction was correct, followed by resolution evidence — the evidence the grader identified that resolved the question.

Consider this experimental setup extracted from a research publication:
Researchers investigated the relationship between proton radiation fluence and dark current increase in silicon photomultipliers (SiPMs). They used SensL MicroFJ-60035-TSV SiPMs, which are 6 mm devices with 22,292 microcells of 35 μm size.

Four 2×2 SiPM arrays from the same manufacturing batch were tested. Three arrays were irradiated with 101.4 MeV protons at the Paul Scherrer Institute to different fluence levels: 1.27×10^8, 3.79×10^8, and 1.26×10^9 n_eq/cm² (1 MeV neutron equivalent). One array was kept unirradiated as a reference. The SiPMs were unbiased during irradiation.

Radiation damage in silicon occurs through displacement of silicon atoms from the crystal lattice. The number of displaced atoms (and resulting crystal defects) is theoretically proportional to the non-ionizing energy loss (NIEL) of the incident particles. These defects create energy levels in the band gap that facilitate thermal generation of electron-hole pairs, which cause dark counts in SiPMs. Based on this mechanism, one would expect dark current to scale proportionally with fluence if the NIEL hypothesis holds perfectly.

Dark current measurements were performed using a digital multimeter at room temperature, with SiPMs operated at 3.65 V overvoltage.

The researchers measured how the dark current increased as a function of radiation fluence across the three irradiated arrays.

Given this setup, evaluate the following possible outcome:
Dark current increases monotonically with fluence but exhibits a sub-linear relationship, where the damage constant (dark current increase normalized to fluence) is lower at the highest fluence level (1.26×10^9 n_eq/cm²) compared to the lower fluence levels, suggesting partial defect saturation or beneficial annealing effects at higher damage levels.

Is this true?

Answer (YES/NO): NO